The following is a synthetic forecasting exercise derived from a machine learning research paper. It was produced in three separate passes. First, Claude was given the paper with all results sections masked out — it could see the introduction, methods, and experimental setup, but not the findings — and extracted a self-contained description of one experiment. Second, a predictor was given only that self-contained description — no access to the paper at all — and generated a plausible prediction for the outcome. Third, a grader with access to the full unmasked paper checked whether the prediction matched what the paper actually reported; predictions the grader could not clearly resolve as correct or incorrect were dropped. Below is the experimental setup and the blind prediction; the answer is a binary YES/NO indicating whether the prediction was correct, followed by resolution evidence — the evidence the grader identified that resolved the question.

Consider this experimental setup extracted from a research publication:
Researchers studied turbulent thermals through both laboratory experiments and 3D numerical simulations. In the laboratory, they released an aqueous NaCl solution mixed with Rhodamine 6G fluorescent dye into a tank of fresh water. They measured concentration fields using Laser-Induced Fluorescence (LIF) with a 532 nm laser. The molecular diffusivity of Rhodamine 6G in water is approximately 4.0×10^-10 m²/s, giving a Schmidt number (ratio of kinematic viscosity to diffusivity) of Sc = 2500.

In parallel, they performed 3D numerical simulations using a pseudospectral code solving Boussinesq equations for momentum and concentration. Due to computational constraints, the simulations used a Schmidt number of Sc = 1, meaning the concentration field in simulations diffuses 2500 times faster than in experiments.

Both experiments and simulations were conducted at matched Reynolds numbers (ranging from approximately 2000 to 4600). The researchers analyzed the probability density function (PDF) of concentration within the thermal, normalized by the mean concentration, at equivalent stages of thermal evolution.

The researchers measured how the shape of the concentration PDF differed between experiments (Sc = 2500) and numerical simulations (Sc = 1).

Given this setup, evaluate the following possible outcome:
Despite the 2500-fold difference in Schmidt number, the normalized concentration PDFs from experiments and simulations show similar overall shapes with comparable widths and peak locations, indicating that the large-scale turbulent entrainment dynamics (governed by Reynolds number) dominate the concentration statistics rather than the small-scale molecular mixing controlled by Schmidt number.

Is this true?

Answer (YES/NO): YES